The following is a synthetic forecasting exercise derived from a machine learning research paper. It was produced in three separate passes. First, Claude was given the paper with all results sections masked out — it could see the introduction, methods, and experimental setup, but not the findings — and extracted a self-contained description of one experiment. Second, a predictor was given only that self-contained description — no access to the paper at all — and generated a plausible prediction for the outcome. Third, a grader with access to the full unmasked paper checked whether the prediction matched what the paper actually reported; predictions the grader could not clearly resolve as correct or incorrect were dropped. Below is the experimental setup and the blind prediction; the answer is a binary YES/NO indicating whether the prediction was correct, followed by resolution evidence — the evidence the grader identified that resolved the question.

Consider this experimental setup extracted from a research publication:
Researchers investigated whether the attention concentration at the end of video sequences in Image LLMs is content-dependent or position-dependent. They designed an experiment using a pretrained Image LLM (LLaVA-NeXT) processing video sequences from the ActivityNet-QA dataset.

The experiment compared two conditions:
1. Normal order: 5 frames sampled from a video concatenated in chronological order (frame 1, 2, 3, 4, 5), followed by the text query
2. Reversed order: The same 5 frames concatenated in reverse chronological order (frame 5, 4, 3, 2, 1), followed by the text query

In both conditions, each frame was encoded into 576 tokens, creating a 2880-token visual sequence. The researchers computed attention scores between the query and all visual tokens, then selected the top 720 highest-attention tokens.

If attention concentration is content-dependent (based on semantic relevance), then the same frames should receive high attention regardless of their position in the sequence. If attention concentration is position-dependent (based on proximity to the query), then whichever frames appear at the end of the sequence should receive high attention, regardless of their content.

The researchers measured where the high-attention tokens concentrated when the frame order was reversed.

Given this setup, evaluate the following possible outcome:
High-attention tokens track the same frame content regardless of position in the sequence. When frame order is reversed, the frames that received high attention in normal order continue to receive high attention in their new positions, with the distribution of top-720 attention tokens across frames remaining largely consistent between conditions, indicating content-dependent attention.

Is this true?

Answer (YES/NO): NO